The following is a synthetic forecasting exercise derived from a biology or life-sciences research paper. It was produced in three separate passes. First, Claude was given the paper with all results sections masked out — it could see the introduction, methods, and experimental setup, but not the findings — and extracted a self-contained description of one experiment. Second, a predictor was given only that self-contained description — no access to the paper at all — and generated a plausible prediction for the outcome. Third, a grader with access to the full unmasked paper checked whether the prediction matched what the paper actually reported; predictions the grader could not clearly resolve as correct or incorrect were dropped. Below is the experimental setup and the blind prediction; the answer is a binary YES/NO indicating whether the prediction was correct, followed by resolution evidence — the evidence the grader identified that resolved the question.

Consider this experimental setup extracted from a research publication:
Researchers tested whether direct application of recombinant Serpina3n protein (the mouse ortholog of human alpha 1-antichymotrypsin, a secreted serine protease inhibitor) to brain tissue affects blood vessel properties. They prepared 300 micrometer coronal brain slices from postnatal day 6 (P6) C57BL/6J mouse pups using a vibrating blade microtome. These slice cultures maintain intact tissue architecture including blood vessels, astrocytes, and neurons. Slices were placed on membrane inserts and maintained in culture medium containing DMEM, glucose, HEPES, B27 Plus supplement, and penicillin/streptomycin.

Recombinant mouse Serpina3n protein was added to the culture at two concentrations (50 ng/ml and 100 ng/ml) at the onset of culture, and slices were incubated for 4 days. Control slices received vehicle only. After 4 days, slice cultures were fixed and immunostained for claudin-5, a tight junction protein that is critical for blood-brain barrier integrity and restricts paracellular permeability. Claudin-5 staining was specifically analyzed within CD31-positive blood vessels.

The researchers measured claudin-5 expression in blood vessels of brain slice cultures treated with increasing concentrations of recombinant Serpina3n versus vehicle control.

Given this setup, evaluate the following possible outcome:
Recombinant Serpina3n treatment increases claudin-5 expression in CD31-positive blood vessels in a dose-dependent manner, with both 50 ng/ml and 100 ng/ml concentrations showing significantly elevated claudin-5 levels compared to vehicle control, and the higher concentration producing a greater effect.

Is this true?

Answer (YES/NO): NO